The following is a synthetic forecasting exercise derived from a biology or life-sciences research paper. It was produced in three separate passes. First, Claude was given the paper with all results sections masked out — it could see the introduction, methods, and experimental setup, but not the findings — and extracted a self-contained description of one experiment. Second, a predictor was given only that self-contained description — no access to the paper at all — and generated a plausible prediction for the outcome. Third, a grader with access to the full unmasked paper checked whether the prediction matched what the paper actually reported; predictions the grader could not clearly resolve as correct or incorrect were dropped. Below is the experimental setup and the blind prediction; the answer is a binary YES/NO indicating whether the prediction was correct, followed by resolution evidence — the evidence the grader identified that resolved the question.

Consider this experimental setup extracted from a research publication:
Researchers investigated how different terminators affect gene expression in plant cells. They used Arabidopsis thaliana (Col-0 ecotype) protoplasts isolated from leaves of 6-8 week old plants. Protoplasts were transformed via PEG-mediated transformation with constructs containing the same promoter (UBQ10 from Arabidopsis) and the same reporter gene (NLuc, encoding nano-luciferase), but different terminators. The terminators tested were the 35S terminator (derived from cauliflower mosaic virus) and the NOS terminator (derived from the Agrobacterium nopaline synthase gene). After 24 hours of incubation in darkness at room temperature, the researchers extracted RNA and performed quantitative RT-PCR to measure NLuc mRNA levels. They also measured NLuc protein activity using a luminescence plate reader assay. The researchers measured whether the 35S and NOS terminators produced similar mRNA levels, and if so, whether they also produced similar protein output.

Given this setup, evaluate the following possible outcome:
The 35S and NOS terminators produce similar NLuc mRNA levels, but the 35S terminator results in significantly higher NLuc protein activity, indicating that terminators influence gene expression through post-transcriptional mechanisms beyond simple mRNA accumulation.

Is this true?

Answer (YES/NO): YES